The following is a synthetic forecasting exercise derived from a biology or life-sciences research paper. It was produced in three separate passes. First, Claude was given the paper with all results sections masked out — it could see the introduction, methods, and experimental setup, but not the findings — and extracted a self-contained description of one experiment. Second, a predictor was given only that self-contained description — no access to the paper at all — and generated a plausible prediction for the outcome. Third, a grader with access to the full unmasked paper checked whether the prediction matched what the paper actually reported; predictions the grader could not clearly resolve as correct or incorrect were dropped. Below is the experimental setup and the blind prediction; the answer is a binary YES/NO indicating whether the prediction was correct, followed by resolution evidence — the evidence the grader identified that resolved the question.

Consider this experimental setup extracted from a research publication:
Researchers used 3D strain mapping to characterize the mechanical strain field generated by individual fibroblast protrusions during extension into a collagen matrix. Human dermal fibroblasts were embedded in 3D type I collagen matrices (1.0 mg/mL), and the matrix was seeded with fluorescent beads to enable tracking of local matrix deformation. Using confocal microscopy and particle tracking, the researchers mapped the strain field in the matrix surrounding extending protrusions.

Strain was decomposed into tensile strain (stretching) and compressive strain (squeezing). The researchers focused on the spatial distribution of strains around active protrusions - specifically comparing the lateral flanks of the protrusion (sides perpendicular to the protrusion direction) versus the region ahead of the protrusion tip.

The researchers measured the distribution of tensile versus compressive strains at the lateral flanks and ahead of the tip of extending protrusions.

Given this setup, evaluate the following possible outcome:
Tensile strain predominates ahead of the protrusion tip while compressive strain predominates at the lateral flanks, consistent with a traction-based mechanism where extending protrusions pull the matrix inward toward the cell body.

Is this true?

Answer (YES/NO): NO